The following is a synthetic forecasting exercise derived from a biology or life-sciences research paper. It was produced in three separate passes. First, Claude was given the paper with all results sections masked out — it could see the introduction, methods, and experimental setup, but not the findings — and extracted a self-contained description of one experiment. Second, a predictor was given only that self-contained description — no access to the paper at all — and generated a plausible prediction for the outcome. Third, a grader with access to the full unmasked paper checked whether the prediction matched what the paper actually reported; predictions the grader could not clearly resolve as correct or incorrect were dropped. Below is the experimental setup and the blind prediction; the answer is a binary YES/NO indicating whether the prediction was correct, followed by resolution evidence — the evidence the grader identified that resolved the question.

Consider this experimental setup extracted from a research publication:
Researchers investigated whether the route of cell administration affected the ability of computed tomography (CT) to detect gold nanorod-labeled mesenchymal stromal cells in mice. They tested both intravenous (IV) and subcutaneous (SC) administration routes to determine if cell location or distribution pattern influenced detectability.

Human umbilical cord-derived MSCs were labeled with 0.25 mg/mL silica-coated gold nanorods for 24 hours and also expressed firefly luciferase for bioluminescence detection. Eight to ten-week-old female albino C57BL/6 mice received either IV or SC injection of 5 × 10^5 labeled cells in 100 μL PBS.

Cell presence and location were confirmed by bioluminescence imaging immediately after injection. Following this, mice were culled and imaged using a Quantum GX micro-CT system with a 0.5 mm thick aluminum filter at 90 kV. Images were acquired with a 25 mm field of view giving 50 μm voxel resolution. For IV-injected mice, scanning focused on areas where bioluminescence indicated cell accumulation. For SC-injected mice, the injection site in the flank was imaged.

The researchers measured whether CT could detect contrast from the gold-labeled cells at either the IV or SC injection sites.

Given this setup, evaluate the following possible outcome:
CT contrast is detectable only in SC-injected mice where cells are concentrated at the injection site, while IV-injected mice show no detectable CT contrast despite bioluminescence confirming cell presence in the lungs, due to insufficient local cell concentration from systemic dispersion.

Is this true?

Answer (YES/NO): NO